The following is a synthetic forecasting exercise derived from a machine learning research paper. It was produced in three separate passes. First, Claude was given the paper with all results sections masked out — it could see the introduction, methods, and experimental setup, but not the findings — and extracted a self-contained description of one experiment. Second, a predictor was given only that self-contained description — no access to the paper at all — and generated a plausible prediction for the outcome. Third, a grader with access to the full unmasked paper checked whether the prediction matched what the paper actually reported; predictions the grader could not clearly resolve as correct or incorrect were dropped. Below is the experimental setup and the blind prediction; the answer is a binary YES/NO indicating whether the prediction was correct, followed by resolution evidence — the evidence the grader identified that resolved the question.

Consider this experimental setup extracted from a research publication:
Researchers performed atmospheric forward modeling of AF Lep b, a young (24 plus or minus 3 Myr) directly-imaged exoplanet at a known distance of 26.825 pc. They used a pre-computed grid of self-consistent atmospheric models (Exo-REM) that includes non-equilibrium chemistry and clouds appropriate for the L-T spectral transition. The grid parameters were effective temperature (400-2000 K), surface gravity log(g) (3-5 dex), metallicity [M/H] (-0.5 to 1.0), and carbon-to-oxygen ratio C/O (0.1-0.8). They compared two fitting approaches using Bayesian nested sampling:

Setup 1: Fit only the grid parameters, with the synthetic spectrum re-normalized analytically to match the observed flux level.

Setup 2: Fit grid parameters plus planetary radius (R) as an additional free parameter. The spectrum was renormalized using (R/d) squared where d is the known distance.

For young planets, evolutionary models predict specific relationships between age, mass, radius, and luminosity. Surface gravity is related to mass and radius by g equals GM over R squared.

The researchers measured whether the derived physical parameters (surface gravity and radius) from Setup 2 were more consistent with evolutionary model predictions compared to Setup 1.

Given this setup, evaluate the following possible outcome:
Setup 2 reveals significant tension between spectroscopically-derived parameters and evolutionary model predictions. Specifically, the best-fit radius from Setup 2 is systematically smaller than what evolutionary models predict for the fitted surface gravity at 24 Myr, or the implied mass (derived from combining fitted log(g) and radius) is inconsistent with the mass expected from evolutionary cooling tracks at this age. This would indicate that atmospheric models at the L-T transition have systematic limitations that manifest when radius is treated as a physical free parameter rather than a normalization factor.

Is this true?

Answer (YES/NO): YES